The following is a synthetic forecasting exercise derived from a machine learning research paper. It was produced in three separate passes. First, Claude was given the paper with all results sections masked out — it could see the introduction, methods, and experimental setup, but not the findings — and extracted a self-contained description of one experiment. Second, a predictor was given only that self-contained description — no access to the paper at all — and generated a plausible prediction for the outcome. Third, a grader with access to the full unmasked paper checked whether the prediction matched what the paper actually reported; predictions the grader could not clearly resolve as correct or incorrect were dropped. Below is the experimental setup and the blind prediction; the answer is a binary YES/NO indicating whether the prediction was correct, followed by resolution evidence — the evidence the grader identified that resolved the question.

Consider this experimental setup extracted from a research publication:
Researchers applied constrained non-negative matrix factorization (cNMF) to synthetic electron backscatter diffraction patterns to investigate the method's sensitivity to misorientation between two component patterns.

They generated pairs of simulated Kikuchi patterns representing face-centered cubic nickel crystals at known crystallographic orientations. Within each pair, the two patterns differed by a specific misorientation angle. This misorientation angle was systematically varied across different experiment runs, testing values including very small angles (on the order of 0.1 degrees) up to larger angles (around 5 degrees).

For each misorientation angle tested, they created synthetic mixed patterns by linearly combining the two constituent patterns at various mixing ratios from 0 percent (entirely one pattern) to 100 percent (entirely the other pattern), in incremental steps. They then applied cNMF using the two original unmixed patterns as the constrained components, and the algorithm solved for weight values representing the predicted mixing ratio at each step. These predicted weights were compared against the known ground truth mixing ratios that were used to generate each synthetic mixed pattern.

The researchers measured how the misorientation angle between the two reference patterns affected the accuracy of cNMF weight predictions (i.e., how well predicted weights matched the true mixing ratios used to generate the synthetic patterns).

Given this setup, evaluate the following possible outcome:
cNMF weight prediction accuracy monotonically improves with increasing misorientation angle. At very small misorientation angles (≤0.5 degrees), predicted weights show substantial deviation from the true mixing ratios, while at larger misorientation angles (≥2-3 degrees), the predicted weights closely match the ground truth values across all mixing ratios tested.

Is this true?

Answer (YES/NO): YES